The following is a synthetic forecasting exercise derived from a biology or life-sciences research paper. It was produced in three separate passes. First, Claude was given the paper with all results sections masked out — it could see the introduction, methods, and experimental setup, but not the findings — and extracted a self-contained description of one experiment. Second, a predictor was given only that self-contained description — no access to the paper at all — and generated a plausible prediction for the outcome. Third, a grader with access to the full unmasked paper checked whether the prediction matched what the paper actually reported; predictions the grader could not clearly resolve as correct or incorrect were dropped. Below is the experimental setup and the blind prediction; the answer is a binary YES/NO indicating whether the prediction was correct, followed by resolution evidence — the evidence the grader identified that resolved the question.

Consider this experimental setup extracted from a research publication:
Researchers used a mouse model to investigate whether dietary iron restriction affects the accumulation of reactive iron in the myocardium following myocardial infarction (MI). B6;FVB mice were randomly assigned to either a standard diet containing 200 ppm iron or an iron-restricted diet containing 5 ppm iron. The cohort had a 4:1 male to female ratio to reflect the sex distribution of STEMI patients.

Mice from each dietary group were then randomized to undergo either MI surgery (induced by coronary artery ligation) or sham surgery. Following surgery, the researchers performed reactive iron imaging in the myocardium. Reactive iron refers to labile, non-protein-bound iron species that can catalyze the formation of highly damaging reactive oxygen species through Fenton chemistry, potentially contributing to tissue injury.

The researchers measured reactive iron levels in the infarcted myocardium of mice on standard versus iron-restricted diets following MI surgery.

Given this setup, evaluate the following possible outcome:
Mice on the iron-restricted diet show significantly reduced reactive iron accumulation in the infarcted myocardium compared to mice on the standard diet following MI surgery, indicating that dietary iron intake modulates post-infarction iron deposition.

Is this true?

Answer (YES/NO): YES